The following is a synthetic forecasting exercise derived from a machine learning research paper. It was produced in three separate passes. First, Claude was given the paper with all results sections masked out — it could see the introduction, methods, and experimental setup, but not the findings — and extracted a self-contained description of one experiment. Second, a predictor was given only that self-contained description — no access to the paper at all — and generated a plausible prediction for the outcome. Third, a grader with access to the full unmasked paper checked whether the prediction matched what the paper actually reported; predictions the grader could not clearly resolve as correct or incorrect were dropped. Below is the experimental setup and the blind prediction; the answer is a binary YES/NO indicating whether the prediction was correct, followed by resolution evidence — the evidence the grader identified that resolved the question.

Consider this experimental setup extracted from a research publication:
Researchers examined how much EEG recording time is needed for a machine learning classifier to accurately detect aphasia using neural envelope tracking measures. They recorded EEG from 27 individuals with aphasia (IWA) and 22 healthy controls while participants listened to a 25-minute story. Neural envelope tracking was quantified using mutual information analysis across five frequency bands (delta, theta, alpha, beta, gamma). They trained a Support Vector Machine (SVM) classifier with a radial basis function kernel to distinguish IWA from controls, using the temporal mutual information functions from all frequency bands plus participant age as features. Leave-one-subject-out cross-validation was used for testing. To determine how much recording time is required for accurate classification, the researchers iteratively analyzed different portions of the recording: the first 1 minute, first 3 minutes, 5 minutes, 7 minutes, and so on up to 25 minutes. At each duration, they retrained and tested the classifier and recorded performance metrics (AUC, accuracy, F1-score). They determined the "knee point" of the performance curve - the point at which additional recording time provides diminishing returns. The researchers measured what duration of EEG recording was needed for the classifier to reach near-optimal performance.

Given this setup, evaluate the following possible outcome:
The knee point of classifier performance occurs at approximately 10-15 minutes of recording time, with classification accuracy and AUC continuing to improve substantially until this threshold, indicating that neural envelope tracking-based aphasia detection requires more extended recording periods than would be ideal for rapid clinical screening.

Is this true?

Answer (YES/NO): NO